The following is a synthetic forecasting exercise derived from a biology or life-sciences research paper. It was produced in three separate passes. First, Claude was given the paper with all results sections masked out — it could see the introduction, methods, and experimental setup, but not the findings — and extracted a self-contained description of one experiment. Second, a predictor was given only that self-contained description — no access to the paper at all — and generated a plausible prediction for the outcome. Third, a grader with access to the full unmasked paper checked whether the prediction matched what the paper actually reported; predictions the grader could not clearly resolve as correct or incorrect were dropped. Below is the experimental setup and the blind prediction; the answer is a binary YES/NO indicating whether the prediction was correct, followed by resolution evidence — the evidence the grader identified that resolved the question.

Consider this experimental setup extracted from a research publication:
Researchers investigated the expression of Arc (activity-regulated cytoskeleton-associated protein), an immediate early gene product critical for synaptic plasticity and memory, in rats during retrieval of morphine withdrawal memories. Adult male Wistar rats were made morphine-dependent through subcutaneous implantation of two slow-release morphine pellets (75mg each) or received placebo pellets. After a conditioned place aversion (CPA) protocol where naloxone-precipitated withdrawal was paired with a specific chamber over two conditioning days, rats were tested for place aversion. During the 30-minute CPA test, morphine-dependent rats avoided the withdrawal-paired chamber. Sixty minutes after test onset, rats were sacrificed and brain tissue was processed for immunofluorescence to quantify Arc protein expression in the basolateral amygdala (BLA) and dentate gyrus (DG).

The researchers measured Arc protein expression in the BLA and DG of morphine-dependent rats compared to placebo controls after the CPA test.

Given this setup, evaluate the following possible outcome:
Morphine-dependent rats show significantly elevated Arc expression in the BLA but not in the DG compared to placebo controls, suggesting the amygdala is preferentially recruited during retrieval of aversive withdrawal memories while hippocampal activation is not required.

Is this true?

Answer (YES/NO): NO